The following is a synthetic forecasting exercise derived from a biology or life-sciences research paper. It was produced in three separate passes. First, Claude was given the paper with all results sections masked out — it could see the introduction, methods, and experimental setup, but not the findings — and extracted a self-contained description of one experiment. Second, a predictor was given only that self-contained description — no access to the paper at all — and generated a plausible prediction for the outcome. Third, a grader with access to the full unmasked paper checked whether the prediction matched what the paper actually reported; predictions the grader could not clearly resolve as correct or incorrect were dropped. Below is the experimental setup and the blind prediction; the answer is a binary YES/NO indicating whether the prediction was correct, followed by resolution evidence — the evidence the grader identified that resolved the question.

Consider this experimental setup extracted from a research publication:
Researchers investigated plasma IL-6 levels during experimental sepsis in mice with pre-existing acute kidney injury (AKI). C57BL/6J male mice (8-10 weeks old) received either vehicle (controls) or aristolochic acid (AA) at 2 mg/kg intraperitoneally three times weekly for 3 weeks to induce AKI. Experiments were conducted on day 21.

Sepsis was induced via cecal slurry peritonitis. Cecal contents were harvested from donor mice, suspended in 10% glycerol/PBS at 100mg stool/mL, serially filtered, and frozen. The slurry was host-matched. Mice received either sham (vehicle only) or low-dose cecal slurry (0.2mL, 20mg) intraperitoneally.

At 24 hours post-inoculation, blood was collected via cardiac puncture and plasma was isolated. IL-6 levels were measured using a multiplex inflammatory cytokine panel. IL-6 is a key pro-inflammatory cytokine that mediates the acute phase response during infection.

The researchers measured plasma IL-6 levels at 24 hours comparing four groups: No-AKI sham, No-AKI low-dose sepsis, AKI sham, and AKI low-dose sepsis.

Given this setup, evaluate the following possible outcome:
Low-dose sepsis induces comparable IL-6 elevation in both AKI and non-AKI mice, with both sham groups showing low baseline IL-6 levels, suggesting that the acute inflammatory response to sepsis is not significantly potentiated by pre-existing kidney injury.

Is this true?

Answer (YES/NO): NO